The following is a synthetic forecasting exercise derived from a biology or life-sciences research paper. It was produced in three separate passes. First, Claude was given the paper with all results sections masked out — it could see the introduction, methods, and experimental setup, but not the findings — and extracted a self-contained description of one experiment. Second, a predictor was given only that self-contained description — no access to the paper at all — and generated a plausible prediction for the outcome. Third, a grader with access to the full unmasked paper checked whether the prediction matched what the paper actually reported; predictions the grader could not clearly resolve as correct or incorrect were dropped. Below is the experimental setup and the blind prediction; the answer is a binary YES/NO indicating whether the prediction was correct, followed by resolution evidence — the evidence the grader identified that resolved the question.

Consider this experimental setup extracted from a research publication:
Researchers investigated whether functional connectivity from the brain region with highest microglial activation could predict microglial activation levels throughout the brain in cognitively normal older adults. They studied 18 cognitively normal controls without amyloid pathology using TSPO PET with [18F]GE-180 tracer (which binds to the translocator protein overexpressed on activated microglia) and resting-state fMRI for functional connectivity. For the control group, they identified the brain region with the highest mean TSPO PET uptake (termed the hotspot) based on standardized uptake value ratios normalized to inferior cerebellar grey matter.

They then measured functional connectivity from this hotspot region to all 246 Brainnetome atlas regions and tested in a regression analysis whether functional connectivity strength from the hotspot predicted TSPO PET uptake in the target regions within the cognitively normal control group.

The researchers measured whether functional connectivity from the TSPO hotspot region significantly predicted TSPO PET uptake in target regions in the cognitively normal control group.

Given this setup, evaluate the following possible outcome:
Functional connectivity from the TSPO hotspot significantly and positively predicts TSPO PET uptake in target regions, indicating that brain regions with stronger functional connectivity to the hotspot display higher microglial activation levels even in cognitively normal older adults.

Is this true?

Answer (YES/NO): YES